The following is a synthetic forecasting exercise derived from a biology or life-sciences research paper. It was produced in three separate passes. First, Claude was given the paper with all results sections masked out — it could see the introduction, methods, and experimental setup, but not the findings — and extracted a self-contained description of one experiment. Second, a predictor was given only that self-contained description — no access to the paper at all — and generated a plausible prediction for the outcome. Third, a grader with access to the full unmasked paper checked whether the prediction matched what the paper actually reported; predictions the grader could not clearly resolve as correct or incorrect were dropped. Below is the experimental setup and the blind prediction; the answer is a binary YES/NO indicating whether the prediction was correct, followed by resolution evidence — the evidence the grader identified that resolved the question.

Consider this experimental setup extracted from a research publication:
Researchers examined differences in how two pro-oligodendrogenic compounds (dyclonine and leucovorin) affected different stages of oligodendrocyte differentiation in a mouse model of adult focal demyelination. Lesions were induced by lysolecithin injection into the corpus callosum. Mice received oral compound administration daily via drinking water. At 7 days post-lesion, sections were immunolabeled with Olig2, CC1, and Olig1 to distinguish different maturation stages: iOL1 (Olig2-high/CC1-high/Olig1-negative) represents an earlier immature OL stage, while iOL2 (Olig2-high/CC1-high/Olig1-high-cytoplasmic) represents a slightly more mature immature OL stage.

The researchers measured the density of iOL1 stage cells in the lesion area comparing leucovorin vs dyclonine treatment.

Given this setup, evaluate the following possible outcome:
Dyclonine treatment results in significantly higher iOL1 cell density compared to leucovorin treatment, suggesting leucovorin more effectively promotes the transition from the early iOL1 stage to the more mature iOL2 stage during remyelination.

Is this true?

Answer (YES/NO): NO